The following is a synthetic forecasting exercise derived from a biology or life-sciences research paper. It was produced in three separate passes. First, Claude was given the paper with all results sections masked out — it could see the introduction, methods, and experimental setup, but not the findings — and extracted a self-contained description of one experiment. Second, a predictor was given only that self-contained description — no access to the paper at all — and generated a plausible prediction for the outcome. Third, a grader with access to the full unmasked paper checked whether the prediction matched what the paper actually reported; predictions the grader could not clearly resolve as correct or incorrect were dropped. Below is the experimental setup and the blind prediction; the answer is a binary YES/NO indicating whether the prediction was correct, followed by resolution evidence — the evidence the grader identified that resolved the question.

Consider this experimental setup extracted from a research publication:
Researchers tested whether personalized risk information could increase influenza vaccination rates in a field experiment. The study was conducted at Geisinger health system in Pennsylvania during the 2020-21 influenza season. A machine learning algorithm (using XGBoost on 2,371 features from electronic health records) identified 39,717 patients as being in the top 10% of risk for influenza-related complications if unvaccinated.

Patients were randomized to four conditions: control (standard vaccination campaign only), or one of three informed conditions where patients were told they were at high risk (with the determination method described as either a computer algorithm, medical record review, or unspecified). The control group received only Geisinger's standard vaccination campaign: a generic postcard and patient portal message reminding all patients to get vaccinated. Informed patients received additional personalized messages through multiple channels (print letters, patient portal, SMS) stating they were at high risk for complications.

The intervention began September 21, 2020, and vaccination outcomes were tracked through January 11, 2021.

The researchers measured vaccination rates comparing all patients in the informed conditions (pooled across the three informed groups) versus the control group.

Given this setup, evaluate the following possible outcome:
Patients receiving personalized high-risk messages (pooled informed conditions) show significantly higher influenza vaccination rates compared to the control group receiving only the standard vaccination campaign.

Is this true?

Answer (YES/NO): YES